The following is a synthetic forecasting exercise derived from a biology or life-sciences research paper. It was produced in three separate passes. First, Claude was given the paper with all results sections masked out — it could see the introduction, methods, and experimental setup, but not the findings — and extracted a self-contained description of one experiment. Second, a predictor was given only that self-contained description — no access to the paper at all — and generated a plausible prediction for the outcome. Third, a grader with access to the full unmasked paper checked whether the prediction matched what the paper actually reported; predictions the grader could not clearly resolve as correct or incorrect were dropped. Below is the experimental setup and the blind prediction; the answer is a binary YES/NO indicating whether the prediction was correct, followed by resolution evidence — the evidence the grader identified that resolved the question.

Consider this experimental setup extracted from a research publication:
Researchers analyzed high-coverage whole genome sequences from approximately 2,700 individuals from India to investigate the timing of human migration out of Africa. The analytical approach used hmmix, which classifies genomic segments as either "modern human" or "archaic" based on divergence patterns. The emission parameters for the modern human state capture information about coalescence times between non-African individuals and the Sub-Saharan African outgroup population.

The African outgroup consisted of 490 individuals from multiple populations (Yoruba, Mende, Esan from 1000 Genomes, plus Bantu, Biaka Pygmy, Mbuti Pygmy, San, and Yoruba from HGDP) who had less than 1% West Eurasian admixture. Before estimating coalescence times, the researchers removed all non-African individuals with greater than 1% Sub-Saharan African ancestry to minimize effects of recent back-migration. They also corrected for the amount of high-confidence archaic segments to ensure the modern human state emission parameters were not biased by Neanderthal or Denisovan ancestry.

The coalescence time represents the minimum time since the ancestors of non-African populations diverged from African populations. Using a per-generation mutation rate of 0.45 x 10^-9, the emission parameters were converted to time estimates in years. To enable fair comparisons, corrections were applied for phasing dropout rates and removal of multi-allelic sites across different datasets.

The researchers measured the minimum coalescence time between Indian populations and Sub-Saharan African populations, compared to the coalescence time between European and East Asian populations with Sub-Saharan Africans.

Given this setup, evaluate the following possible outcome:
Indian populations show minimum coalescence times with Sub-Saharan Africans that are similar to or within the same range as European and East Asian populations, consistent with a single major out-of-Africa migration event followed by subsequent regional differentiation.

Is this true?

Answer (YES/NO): YES